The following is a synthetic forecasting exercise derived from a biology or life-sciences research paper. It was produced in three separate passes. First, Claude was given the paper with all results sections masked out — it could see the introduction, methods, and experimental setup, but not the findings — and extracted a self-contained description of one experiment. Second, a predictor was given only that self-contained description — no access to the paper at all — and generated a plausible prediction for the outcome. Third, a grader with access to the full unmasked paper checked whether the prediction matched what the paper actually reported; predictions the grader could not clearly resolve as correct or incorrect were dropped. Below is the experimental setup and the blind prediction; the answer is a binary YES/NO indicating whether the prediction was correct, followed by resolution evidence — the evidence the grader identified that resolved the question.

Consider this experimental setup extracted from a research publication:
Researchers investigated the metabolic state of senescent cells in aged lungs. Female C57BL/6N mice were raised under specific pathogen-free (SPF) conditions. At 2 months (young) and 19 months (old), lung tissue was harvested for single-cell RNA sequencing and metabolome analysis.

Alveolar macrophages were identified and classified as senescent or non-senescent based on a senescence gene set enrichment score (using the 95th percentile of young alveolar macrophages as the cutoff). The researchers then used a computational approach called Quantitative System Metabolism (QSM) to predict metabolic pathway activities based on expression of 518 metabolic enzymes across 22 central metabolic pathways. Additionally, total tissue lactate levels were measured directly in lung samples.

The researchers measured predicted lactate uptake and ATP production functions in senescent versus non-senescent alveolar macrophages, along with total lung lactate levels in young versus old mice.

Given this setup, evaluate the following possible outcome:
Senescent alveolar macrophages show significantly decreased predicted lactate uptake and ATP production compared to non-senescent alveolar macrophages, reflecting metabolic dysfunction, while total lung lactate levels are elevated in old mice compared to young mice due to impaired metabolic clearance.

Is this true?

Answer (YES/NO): YES